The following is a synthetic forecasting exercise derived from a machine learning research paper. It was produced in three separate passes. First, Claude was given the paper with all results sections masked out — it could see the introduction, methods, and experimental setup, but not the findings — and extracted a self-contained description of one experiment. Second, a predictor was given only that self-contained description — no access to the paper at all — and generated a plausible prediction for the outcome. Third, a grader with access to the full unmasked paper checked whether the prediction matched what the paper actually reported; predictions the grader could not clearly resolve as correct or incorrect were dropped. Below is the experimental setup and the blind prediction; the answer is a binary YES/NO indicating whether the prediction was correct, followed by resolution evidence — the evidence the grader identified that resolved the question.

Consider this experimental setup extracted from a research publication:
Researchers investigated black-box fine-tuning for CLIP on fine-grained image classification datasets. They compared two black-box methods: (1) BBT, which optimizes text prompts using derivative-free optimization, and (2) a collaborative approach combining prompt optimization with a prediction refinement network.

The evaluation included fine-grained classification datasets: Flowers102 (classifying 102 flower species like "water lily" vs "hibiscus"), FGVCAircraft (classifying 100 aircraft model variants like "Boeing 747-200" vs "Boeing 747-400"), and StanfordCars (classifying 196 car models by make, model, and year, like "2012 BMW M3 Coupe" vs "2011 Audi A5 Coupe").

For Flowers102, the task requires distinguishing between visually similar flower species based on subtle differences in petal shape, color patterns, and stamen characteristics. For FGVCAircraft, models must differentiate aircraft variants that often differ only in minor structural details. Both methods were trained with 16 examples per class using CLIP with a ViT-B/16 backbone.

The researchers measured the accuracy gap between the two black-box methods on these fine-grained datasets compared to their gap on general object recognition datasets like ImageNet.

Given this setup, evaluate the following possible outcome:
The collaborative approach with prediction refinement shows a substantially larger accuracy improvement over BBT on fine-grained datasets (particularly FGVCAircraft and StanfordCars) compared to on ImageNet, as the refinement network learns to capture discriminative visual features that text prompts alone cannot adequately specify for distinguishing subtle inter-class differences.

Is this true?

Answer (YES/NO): YES